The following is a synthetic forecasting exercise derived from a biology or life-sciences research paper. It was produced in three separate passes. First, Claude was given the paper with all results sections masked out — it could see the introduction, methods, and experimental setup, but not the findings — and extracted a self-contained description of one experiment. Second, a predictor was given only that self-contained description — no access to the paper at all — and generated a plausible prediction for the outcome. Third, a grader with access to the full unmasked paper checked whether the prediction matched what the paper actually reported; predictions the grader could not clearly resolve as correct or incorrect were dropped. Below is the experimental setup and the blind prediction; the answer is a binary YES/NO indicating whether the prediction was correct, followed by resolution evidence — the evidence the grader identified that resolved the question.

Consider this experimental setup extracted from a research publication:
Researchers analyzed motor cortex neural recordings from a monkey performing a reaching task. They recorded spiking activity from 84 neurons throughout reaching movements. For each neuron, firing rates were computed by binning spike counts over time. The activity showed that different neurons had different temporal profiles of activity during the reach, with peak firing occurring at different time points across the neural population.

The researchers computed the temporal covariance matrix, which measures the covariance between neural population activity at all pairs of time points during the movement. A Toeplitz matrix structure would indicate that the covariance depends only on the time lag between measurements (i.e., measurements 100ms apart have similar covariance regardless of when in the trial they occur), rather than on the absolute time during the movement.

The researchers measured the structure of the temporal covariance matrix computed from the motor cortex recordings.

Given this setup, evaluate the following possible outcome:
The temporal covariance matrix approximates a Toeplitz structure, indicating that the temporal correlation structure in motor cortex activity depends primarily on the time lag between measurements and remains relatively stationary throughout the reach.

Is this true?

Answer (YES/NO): YES